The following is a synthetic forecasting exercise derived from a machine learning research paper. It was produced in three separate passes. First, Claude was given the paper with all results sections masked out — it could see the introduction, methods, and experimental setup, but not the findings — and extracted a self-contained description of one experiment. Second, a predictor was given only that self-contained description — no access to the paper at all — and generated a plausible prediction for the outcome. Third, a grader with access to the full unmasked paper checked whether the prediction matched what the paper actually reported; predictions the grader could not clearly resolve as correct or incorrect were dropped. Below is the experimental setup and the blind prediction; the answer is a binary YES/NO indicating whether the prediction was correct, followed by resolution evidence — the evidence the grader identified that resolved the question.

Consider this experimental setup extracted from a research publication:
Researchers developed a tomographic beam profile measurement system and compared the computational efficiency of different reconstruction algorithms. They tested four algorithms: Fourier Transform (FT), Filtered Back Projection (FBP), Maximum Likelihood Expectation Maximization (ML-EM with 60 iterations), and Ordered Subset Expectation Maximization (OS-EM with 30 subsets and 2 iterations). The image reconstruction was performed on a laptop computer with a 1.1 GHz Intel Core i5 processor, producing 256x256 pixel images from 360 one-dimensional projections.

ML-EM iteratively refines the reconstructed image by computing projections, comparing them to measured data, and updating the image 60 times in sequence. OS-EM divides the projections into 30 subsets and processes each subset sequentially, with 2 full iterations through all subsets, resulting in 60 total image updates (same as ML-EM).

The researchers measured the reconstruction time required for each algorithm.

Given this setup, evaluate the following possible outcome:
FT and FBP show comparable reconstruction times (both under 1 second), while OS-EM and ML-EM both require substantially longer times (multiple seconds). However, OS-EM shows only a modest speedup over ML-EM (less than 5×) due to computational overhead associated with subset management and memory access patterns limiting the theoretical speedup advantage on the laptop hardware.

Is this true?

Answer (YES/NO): NO